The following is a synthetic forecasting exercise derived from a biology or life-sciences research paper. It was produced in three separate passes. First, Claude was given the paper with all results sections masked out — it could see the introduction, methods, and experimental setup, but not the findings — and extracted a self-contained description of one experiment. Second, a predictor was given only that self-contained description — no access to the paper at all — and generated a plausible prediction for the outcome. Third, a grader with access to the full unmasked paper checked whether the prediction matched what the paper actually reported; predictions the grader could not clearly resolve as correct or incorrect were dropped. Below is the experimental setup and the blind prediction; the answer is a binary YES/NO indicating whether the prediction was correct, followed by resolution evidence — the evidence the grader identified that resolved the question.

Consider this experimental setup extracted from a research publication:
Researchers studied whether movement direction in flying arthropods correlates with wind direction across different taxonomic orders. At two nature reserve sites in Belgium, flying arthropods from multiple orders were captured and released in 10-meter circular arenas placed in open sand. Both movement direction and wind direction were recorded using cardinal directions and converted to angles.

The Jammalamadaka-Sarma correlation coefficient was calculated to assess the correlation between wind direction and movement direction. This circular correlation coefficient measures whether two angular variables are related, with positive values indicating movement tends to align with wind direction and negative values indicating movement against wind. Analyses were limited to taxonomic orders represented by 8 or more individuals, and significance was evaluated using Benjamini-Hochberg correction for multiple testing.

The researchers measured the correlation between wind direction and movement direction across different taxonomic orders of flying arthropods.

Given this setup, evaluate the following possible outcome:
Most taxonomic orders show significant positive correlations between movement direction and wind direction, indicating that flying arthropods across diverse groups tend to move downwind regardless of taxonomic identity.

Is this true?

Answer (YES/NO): NO